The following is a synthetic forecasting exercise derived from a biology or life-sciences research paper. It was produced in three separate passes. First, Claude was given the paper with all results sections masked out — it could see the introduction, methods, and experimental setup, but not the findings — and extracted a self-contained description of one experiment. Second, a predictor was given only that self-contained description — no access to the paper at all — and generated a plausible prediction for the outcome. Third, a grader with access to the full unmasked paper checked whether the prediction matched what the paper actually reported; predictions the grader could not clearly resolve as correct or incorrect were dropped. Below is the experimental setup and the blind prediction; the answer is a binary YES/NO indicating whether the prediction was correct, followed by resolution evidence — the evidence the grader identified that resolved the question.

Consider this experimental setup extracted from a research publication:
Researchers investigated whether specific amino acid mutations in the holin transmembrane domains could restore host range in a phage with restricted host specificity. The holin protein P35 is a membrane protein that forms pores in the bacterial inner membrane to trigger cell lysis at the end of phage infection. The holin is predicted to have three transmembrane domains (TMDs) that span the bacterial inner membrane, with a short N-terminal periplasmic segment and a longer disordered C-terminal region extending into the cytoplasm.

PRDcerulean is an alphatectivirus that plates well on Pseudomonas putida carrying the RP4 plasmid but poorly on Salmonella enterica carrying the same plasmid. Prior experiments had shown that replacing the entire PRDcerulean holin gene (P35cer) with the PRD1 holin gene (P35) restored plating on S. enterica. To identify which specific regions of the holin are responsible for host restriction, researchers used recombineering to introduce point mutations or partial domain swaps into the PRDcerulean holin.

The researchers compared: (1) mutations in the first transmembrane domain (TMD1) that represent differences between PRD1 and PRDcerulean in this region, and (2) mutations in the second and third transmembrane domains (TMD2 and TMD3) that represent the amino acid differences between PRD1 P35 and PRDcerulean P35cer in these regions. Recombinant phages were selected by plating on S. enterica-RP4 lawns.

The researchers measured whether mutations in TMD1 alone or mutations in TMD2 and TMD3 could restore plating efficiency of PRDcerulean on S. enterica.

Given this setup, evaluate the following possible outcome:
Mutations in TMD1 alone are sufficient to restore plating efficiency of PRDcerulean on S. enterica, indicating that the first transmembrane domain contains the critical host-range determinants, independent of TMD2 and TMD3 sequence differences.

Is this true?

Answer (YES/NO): NO